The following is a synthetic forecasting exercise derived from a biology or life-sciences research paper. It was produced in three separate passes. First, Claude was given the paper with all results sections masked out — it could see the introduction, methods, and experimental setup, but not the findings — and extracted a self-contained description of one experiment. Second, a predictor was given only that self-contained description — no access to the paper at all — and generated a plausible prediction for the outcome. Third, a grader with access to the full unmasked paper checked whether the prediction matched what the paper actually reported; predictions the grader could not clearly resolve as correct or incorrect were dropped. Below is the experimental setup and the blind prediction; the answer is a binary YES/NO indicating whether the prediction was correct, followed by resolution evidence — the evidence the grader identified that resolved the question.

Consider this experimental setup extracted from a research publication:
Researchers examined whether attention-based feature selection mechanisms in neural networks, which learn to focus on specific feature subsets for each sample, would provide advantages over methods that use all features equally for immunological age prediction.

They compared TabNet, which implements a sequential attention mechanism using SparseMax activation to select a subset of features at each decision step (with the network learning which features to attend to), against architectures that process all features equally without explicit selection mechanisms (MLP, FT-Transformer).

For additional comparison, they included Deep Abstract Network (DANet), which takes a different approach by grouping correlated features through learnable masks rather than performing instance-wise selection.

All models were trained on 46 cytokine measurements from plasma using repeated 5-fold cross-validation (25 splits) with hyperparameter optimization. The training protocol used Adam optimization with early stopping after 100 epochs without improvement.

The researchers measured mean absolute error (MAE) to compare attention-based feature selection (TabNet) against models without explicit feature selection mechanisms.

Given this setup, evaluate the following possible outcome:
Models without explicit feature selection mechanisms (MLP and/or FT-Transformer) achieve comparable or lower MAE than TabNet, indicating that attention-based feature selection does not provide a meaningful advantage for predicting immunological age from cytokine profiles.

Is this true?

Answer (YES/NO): NO